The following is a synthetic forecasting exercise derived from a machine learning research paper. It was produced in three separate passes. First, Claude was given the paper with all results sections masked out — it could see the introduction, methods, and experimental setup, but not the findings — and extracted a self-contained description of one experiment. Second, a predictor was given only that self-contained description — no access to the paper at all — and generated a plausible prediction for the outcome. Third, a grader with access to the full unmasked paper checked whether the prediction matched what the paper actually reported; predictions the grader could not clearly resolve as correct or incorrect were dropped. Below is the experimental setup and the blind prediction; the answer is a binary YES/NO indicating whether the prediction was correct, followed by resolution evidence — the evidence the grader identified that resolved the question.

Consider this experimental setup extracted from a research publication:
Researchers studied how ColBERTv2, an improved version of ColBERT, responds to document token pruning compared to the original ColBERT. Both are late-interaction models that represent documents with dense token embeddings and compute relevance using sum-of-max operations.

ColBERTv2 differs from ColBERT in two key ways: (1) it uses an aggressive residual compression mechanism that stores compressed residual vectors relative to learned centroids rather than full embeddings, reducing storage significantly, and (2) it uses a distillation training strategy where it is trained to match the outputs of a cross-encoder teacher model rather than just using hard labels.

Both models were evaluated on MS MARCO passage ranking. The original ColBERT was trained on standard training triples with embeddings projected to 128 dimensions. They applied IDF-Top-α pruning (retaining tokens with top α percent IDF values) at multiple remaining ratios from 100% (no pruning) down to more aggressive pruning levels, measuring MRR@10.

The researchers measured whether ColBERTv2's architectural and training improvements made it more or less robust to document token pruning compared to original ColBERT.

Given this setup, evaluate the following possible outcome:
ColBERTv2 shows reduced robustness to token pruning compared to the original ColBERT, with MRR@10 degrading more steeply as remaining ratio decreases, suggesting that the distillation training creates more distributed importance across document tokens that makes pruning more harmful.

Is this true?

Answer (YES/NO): YES